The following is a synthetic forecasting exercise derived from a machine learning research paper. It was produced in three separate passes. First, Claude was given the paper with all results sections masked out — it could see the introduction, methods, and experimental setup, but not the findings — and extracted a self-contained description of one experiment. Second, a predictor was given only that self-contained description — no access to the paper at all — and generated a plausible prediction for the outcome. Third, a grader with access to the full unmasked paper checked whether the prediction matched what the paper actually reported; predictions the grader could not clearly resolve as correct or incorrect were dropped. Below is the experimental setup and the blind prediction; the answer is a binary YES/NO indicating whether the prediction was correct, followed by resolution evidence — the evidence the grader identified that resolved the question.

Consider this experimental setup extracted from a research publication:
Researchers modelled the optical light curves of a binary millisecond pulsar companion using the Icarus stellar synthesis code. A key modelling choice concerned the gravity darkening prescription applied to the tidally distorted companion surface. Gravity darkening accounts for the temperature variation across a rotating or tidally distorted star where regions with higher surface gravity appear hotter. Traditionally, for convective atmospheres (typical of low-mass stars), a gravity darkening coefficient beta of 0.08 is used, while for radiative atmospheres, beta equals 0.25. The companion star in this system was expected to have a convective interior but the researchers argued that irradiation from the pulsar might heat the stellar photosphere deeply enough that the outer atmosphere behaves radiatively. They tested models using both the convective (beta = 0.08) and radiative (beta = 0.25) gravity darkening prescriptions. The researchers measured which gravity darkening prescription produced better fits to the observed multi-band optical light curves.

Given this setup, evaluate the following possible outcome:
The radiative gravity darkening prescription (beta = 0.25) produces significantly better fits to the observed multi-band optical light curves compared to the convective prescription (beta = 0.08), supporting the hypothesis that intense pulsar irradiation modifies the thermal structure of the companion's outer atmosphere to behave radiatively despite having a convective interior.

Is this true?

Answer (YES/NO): YES